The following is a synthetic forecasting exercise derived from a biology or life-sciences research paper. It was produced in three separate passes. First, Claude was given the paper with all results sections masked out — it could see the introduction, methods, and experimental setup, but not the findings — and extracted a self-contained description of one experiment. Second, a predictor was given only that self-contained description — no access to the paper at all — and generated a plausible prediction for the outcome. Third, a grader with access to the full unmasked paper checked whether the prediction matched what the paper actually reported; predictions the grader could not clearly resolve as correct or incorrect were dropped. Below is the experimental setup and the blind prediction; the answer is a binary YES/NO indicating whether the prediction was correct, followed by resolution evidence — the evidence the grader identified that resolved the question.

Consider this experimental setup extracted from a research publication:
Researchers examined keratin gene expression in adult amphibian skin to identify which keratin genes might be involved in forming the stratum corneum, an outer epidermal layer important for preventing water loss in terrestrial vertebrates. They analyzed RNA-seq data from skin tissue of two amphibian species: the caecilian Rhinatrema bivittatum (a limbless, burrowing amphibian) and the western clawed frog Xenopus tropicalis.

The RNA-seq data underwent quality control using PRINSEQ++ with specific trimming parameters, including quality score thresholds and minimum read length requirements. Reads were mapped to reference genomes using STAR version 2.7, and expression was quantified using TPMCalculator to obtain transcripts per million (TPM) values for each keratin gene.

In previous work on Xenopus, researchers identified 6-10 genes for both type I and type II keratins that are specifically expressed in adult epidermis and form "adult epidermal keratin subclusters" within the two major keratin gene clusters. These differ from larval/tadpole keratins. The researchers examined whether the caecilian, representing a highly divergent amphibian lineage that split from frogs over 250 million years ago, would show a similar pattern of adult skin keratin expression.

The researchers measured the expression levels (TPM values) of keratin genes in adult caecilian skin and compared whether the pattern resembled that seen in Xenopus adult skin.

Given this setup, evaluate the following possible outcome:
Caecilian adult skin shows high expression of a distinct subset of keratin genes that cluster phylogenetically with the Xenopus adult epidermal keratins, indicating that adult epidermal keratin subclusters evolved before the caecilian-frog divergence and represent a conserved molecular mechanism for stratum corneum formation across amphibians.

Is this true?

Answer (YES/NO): YES